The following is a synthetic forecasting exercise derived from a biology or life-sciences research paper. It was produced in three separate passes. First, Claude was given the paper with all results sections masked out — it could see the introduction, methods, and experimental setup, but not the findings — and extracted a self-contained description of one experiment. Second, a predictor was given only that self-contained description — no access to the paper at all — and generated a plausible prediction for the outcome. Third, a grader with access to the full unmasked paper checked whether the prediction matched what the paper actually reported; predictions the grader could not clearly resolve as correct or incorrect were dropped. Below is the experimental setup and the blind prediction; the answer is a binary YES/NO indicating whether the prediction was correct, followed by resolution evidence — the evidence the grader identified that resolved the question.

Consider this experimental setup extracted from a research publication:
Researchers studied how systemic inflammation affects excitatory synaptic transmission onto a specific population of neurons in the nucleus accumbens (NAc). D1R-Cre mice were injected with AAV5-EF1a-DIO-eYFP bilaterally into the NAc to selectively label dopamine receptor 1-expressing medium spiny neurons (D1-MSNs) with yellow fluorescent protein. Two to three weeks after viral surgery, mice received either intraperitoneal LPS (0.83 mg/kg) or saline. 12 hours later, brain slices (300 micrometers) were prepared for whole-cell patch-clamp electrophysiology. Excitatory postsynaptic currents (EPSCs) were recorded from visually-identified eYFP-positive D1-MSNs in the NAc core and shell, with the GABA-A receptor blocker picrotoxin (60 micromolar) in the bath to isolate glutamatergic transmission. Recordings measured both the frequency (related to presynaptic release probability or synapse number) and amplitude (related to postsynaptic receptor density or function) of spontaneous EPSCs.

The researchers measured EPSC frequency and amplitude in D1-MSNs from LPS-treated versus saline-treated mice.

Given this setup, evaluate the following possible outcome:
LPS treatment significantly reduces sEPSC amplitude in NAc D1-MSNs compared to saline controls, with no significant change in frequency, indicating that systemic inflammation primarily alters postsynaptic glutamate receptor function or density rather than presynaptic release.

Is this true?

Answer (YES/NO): NO